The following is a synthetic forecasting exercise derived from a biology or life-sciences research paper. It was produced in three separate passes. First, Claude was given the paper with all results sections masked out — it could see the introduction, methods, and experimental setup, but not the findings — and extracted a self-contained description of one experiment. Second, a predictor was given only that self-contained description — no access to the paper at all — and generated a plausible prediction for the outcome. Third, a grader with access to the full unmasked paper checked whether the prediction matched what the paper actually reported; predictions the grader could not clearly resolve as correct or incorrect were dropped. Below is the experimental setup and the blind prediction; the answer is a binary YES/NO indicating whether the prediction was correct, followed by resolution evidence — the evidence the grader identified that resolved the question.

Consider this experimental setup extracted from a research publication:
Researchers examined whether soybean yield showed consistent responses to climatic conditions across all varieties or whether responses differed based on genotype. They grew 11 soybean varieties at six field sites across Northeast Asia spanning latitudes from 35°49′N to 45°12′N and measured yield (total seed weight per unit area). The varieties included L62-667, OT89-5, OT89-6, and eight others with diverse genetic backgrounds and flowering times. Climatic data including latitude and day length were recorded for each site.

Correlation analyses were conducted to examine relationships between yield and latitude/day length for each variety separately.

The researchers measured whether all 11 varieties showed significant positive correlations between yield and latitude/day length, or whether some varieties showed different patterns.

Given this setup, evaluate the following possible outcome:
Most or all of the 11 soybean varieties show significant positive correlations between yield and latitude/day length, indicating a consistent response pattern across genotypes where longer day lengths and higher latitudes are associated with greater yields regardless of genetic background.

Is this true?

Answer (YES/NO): NO